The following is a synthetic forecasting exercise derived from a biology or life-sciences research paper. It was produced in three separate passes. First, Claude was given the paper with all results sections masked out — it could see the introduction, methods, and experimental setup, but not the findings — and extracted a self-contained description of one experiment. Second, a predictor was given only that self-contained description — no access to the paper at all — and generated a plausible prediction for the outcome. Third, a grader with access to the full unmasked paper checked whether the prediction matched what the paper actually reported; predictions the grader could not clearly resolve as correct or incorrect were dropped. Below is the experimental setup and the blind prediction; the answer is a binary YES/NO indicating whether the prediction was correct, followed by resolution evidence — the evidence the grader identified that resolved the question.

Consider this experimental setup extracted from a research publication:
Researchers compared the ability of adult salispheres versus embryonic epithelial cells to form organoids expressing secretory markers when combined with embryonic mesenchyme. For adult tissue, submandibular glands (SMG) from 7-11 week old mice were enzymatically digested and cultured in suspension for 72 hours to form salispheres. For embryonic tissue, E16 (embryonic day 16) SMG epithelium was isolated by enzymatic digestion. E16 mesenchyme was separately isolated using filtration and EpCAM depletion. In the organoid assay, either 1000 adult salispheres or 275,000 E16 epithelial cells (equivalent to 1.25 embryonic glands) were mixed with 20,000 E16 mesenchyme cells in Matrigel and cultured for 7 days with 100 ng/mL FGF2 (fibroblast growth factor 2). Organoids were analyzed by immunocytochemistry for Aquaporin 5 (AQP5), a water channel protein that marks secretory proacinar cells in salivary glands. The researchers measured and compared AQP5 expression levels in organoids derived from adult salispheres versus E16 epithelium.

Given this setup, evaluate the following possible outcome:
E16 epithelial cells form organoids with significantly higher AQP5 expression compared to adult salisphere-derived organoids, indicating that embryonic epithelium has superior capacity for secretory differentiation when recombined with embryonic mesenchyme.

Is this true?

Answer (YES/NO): YES